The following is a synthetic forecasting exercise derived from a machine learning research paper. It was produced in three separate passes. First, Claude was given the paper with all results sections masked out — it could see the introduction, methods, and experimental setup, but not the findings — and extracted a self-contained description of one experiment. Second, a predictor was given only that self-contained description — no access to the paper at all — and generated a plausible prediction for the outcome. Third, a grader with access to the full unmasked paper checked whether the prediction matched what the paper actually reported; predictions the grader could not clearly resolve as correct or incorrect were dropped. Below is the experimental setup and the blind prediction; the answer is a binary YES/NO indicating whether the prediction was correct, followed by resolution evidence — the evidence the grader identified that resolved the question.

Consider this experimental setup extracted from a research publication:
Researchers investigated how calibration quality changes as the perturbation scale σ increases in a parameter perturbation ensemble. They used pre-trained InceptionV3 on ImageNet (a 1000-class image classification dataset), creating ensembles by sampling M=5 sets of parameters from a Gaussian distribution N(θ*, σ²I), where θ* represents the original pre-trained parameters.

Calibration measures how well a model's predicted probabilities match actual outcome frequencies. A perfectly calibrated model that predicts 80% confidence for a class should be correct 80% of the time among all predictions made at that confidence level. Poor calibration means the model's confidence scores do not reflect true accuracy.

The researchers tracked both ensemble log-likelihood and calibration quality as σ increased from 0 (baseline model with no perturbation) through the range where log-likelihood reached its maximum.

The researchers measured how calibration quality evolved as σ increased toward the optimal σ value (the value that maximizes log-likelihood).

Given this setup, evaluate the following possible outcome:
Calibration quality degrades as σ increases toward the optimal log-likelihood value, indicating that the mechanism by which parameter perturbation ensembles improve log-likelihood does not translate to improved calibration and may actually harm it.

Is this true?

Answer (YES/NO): NO